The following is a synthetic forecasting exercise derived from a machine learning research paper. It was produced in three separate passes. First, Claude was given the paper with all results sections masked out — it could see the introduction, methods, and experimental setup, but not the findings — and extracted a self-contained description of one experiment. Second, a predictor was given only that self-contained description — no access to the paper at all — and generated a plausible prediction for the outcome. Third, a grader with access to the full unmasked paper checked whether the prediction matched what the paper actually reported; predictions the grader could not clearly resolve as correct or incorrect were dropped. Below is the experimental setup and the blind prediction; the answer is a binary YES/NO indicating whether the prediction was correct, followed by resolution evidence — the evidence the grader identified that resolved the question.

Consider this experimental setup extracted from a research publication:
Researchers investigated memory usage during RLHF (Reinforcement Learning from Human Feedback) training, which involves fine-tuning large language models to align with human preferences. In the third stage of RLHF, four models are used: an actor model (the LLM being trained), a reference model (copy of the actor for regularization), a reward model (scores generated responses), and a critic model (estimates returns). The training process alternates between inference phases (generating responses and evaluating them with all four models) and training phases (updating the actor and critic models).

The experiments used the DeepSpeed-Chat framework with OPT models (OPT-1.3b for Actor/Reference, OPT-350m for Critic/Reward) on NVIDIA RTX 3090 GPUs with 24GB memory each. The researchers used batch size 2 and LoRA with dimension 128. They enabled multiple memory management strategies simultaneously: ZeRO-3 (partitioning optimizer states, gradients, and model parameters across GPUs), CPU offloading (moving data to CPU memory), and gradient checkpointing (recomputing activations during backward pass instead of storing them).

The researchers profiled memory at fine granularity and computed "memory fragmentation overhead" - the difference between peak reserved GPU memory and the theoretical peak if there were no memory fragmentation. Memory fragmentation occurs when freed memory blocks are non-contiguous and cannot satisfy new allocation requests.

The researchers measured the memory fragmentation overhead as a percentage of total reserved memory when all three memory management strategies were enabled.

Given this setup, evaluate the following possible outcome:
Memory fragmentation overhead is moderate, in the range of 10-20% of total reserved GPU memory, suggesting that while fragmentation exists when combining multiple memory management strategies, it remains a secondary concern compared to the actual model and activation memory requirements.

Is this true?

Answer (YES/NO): NO